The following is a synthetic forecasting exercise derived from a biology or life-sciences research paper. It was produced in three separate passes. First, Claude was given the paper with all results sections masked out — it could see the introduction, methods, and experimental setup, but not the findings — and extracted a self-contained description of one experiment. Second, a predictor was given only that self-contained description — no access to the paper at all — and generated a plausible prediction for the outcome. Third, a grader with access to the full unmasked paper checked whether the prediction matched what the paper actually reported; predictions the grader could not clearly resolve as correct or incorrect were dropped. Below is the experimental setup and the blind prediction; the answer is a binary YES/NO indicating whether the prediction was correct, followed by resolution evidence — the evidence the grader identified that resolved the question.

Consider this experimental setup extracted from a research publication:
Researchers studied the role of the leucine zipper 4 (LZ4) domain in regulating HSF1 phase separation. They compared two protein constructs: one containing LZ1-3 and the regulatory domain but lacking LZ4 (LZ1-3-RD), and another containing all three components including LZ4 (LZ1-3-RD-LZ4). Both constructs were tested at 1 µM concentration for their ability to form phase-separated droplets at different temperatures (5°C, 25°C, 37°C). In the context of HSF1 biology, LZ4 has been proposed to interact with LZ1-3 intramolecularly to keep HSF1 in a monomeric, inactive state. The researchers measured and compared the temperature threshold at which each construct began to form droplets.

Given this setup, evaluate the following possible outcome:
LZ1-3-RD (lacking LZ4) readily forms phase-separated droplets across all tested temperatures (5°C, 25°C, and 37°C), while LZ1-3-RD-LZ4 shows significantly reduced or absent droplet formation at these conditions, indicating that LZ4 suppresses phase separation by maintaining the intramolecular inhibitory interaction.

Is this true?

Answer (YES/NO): NO